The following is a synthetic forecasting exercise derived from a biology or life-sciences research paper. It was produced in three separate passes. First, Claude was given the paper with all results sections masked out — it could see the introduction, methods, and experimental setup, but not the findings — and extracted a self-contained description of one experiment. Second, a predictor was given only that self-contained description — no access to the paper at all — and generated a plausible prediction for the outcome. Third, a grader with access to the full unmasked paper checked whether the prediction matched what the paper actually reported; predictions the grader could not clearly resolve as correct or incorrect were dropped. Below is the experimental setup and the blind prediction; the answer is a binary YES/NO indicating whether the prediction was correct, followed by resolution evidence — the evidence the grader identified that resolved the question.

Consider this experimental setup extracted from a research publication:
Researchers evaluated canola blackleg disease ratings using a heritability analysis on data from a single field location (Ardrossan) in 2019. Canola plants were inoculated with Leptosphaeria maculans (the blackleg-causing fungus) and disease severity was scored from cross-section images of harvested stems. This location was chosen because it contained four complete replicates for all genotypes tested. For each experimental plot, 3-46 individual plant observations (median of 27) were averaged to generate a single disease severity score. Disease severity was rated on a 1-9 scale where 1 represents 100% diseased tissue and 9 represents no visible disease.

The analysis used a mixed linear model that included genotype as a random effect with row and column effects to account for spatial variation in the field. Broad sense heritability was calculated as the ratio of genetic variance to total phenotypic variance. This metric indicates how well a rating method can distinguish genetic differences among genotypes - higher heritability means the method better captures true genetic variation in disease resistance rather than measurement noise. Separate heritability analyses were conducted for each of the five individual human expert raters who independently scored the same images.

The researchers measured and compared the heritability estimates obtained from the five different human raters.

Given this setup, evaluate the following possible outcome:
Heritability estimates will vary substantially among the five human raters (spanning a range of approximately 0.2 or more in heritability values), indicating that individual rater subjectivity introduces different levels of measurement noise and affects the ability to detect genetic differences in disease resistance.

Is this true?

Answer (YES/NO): NO